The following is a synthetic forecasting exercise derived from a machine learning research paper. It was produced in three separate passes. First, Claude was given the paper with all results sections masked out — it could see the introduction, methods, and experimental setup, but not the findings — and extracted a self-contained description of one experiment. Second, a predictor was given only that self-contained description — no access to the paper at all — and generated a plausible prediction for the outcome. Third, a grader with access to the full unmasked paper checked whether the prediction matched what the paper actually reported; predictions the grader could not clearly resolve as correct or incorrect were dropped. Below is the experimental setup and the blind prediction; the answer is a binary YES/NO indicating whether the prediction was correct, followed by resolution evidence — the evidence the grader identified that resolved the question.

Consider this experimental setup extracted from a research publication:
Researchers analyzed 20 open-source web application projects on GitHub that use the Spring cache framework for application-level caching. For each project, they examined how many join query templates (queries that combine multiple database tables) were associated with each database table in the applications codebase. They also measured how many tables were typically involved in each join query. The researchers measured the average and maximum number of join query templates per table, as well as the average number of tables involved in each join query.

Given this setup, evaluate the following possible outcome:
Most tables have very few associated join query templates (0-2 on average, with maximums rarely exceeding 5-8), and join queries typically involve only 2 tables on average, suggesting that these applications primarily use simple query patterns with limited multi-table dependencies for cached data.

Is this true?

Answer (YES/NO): NO